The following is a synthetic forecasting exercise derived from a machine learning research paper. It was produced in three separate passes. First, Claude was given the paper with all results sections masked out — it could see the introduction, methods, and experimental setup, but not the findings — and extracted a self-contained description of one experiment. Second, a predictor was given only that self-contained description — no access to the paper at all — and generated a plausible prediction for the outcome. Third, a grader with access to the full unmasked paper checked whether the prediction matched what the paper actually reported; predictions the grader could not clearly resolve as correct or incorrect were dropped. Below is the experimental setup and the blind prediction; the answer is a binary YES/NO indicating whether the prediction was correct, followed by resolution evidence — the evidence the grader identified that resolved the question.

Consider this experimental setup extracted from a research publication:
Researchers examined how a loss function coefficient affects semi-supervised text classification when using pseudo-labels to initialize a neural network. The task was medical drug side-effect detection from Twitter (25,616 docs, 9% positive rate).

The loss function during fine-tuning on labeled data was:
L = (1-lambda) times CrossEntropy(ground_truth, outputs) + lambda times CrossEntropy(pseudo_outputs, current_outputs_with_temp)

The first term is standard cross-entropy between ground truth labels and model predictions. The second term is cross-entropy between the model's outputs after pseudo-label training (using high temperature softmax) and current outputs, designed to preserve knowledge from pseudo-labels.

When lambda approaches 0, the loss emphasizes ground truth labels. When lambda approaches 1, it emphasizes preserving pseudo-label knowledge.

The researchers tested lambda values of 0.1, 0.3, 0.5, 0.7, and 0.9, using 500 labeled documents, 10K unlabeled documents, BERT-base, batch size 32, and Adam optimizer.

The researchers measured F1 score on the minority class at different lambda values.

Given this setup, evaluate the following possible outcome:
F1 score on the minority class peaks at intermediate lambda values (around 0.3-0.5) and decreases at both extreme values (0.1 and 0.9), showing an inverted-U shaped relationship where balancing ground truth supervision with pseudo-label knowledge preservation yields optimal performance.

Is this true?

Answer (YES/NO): YES